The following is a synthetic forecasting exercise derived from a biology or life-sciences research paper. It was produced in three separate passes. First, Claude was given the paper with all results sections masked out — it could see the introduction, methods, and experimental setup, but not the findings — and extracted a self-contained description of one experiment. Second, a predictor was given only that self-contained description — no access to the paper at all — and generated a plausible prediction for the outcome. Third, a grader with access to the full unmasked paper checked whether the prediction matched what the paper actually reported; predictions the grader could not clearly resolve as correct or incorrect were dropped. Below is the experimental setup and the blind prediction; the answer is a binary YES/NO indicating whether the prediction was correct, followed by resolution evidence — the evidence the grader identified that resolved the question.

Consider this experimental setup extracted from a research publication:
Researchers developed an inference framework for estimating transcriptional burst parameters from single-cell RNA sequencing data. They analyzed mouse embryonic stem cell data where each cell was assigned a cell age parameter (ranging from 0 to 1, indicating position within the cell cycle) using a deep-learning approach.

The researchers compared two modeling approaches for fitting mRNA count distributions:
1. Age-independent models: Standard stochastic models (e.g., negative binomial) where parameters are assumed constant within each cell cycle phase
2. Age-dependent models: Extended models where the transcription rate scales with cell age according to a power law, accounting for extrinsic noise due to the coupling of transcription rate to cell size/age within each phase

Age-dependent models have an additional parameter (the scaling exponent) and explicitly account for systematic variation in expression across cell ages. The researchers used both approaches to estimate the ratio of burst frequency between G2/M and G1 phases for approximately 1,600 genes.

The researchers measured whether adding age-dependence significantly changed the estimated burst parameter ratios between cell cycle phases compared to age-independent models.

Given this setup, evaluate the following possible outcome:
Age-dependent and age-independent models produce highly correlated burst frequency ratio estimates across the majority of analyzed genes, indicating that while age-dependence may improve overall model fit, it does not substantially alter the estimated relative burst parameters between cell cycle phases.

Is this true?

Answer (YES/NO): YES